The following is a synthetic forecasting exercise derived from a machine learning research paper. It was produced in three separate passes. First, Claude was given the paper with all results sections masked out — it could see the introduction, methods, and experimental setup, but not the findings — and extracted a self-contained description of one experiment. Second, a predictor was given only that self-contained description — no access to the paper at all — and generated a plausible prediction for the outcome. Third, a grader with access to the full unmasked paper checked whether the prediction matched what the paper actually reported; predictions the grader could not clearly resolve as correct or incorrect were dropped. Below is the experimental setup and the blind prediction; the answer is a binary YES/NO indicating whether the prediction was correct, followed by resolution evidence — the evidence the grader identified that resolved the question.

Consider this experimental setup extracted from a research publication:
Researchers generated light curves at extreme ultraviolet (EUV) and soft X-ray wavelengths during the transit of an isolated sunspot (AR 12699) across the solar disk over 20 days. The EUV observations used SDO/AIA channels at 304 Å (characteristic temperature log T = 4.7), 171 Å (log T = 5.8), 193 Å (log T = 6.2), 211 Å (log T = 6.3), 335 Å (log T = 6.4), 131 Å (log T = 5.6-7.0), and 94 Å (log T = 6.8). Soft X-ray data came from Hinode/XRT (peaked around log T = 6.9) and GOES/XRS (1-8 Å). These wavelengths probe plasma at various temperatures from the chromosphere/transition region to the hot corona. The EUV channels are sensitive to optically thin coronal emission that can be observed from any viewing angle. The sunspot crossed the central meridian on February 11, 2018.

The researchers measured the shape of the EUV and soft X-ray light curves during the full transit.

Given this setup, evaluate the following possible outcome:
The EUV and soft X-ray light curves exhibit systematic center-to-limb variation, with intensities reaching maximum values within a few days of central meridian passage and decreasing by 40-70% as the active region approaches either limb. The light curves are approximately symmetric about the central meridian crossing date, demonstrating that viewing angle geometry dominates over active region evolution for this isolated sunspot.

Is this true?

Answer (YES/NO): NO